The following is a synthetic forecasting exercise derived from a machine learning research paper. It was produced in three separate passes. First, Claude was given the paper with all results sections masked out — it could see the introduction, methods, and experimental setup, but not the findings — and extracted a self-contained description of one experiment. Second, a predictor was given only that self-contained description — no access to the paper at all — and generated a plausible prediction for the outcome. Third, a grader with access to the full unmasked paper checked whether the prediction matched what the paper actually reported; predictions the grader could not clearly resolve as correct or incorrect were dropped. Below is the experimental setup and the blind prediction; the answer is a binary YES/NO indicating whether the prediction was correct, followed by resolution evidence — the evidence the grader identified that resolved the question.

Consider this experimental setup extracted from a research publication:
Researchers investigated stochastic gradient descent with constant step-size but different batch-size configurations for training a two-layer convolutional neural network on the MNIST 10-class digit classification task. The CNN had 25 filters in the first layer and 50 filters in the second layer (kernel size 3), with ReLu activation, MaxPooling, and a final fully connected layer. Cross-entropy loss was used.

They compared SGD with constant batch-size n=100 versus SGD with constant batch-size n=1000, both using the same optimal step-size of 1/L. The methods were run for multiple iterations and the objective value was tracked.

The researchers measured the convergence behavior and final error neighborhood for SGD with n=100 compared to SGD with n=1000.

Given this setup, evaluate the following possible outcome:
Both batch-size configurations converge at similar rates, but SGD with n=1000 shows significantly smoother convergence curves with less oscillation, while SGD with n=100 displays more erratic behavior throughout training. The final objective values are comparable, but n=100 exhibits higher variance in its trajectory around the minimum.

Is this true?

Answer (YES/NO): NO